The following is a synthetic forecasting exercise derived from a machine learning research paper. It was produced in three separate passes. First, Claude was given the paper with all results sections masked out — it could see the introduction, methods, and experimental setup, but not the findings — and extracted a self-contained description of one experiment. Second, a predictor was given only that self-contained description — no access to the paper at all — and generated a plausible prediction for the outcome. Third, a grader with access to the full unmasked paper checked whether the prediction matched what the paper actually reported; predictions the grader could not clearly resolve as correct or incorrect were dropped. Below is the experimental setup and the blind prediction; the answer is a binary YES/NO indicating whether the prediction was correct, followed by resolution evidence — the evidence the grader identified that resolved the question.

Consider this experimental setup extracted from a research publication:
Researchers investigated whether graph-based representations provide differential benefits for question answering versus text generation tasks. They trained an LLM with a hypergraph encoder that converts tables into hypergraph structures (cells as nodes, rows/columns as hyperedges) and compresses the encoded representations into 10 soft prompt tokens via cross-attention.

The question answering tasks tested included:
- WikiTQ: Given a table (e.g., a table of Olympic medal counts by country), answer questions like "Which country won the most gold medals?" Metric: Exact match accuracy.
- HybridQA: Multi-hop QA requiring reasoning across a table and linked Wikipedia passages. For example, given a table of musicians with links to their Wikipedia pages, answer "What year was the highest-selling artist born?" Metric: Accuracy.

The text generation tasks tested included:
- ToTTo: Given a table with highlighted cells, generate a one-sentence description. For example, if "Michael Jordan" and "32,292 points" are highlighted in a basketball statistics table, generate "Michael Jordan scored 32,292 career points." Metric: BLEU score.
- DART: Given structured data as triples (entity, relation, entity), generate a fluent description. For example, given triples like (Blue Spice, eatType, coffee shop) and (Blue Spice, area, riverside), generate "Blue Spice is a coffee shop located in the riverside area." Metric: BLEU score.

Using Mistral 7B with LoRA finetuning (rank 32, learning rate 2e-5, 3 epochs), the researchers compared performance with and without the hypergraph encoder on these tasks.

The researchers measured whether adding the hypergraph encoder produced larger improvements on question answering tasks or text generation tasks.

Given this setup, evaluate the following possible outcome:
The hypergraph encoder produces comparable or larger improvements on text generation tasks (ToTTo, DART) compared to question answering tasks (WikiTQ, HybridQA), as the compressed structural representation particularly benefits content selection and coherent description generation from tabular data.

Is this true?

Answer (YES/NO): NO